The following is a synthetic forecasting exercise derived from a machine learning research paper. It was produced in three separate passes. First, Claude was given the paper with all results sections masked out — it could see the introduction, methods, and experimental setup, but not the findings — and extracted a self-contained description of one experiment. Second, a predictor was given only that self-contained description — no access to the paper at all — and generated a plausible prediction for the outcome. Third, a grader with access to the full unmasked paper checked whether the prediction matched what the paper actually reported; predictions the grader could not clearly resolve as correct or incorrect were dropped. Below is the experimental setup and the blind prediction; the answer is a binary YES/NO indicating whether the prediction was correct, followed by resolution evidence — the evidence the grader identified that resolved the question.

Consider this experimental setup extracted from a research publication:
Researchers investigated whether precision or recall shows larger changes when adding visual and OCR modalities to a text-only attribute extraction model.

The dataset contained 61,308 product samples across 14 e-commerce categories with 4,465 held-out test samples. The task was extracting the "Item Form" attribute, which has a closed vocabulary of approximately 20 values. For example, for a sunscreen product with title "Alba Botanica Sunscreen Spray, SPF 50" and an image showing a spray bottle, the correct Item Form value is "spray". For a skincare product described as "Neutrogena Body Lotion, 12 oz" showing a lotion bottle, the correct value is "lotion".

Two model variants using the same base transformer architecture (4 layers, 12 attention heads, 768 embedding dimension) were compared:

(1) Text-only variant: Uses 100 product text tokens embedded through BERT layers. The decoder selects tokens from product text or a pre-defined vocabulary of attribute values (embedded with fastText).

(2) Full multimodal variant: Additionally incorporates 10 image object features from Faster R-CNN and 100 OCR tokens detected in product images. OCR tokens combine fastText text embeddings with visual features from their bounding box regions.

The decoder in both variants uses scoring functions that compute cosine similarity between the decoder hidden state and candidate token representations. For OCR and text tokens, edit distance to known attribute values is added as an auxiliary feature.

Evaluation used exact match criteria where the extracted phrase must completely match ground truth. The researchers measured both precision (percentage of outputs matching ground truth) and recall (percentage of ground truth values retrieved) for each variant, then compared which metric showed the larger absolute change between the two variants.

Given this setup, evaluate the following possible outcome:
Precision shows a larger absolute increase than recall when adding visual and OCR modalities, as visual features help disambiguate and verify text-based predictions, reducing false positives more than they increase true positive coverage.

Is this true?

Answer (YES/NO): NO